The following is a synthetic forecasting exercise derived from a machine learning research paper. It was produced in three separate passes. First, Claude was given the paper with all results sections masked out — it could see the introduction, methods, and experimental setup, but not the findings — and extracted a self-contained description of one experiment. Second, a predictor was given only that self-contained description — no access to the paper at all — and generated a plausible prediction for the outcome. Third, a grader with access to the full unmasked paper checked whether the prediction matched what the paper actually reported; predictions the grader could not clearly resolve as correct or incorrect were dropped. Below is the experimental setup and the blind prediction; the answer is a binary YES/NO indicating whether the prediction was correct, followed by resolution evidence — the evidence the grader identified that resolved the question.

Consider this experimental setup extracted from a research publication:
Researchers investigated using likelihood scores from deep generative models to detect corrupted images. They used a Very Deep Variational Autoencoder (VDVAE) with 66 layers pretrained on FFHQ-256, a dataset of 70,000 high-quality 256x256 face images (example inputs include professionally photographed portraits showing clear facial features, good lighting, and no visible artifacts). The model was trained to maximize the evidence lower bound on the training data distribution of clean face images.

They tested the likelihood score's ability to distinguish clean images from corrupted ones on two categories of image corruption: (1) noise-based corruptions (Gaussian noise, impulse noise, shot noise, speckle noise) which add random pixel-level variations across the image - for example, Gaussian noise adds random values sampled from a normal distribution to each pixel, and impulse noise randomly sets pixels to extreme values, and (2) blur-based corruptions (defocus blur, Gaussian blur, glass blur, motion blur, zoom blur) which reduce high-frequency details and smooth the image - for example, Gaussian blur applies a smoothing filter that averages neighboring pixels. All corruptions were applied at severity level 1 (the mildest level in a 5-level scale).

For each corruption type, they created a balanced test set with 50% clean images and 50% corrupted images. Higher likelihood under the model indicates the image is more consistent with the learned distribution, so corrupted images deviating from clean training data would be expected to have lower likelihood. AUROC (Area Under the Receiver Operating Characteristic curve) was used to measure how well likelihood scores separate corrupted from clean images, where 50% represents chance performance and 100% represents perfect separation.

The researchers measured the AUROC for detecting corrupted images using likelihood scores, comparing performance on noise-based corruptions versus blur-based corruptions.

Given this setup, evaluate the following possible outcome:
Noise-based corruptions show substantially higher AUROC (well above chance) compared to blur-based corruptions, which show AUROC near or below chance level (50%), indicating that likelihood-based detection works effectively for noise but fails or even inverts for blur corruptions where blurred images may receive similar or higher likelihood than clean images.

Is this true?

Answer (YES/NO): YES